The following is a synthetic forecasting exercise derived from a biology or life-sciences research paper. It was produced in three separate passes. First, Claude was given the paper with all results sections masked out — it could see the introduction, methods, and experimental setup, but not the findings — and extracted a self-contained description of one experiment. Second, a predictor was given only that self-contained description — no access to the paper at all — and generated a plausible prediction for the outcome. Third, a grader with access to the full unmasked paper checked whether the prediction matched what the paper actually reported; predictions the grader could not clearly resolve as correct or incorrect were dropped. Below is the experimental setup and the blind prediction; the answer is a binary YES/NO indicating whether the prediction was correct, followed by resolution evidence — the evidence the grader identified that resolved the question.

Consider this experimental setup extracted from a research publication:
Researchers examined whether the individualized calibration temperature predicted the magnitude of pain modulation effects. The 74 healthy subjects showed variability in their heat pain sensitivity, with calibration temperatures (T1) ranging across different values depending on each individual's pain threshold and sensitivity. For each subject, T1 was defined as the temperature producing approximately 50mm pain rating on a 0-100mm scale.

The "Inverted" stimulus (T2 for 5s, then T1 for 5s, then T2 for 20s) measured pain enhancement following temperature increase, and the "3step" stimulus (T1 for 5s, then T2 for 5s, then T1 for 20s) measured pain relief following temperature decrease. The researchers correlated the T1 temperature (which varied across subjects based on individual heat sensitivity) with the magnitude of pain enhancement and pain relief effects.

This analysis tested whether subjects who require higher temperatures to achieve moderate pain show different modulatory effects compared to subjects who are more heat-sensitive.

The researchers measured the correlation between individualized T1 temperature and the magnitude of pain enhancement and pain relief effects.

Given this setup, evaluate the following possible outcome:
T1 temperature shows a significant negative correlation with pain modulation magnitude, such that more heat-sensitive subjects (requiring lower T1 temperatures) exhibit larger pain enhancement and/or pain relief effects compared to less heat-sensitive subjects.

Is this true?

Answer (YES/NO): NO